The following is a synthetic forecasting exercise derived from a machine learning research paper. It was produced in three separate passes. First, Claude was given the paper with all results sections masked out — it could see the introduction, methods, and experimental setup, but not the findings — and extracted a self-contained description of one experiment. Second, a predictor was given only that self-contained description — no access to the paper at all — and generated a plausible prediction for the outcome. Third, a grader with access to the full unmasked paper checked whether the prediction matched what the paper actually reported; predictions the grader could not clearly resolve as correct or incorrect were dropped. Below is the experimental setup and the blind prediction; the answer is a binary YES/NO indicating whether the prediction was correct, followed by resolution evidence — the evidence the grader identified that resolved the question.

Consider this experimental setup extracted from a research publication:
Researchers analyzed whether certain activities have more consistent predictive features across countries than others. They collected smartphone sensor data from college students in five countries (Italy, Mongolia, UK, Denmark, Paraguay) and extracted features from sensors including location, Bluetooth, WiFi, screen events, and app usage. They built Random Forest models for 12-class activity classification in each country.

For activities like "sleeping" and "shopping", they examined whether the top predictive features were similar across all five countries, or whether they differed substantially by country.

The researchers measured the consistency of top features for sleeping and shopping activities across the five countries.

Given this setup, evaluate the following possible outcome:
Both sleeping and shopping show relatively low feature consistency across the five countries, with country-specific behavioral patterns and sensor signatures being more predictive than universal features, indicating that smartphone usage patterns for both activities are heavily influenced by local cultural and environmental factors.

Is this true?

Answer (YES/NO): NO